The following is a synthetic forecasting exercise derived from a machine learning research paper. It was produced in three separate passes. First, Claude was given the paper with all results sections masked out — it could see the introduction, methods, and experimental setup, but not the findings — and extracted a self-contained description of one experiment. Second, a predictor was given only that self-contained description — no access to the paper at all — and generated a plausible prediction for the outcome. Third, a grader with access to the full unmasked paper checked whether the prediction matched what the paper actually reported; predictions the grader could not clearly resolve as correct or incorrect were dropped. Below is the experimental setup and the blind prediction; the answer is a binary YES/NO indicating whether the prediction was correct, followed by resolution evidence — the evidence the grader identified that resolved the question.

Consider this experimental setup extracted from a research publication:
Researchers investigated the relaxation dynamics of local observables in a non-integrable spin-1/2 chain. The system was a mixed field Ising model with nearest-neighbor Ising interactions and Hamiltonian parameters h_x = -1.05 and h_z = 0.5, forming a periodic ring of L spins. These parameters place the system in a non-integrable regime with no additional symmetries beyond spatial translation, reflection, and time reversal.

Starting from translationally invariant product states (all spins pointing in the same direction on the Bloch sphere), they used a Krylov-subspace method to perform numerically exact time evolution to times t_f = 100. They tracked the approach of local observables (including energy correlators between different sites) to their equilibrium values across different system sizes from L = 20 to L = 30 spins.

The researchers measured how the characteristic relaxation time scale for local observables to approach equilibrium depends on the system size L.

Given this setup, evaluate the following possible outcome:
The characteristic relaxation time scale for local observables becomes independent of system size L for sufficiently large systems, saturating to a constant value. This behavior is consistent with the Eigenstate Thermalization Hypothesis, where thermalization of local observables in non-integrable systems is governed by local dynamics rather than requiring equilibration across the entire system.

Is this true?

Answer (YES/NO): NO